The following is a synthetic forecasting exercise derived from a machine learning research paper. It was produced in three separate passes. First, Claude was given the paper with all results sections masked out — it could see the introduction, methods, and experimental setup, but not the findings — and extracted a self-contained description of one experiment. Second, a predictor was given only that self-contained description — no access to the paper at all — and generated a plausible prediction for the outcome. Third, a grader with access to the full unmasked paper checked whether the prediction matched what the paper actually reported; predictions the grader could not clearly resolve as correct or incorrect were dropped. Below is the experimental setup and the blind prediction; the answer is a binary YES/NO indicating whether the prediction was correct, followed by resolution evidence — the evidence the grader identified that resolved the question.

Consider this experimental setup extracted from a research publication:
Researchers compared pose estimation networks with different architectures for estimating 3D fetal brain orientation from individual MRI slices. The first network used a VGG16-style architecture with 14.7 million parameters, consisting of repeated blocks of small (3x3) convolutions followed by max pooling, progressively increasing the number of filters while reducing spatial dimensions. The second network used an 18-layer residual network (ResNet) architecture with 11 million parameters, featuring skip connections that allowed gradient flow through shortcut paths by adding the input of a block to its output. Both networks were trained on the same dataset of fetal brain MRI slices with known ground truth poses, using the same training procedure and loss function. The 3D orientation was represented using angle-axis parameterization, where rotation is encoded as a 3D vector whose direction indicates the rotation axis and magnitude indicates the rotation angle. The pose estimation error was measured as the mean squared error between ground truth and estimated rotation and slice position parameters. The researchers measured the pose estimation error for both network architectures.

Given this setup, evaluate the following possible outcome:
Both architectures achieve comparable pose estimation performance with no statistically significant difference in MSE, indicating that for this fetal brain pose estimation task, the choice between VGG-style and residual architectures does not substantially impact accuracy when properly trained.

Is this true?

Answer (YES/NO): NO